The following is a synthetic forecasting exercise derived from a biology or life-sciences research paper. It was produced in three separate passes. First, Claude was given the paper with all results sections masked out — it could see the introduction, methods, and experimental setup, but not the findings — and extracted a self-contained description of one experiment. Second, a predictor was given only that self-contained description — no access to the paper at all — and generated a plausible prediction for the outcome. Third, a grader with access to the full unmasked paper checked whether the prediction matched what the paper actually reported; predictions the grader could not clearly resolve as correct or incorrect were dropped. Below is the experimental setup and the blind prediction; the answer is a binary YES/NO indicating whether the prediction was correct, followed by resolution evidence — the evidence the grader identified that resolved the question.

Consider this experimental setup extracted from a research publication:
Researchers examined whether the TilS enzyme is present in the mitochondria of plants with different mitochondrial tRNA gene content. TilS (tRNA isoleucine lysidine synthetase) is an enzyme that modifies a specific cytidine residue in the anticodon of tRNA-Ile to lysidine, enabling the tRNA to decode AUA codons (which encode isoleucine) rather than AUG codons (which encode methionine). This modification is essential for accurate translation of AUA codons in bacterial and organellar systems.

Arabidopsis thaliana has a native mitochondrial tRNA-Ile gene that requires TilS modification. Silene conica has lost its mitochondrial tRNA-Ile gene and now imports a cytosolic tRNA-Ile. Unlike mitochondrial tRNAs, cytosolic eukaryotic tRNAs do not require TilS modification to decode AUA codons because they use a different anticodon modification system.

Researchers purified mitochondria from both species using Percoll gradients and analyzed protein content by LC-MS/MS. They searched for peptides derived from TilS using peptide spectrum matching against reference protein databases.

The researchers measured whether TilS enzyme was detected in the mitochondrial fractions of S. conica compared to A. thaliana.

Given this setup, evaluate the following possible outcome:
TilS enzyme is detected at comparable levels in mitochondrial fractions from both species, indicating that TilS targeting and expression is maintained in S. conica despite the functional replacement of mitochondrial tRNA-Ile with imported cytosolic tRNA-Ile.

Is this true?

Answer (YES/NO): NO